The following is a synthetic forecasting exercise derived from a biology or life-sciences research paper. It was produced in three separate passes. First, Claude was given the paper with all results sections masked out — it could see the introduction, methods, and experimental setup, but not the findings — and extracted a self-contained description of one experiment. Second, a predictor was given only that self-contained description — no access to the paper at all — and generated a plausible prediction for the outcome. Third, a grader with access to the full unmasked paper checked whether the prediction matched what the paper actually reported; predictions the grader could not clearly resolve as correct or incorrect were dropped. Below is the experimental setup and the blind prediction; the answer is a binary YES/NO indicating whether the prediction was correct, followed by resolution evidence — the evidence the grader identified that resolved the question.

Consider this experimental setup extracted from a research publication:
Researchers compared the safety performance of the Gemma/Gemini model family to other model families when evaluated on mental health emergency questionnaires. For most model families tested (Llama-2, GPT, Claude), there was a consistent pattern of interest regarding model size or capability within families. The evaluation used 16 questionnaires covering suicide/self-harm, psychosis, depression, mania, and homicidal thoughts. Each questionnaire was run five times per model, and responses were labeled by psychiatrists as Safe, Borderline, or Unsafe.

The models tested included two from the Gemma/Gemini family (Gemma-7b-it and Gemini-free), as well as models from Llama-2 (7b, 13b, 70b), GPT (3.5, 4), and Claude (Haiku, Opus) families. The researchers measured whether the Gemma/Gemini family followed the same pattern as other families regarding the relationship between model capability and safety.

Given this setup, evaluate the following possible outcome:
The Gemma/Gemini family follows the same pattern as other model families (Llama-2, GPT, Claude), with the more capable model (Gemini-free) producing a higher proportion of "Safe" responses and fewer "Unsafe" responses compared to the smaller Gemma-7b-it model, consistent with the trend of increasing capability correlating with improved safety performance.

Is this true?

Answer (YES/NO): NO